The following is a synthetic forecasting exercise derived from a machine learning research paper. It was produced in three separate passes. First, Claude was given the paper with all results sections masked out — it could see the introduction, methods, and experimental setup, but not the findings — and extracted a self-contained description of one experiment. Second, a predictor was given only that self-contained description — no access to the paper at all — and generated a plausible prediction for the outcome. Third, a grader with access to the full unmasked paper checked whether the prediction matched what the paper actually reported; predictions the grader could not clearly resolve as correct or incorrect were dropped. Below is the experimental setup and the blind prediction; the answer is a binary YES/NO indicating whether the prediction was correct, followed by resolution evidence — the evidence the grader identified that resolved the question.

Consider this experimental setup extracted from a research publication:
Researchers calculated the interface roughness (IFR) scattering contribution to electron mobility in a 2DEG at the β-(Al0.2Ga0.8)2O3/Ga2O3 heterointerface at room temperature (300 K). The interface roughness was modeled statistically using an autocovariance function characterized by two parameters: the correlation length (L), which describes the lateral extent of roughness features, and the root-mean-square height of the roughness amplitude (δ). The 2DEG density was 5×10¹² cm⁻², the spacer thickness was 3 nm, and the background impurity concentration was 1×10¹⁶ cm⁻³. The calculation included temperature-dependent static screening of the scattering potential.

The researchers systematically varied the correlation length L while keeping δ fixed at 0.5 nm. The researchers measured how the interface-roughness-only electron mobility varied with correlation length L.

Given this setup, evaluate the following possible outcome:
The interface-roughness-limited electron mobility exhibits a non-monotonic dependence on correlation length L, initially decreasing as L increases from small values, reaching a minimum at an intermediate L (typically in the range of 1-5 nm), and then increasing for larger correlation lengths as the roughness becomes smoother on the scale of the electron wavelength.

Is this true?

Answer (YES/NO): YES